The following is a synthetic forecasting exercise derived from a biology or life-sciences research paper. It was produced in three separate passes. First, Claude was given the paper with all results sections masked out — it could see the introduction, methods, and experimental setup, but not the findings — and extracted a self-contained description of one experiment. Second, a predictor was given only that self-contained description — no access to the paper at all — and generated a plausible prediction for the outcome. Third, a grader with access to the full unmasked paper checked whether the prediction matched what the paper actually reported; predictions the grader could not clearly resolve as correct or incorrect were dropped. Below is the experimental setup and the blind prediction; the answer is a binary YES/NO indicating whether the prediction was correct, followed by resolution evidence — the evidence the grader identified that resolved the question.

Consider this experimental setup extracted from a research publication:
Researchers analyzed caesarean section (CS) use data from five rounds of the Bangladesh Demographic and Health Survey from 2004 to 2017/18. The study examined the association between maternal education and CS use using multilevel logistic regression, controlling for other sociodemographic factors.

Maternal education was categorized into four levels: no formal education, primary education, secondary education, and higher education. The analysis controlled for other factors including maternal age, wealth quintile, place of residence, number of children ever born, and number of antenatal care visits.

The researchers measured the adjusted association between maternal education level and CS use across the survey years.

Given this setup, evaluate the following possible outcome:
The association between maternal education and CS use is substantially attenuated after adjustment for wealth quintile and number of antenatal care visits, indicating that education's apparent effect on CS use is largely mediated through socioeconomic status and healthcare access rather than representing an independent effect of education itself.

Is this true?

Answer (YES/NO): NO